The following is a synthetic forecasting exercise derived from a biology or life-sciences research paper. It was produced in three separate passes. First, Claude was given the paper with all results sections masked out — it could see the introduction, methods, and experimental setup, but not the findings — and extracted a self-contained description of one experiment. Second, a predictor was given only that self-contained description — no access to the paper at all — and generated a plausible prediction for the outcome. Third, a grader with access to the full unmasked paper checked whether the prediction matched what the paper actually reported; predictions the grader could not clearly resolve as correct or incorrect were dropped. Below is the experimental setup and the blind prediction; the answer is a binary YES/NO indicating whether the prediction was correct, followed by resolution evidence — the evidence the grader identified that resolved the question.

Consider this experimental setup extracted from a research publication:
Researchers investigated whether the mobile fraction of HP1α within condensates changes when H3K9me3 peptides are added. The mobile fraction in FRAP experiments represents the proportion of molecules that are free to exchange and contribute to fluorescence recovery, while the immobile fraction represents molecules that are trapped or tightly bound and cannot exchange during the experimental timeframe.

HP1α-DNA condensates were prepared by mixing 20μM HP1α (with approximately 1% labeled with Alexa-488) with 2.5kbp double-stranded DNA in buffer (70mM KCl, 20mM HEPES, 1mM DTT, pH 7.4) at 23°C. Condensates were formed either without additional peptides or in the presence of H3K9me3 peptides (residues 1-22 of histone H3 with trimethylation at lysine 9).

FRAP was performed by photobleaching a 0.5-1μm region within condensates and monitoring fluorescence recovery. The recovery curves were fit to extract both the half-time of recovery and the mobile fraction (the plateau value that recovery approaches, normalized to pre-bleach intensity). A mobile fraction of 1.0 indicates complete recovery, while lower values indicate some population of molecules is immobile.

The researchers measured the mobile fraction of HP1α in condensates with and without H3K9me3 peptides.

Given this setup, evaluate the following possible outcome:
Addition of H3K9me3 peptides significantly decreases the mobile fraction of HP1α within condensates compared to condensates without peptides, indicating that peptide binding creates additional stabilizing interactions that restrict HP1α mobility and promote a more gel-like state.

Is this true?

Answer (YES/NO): YES